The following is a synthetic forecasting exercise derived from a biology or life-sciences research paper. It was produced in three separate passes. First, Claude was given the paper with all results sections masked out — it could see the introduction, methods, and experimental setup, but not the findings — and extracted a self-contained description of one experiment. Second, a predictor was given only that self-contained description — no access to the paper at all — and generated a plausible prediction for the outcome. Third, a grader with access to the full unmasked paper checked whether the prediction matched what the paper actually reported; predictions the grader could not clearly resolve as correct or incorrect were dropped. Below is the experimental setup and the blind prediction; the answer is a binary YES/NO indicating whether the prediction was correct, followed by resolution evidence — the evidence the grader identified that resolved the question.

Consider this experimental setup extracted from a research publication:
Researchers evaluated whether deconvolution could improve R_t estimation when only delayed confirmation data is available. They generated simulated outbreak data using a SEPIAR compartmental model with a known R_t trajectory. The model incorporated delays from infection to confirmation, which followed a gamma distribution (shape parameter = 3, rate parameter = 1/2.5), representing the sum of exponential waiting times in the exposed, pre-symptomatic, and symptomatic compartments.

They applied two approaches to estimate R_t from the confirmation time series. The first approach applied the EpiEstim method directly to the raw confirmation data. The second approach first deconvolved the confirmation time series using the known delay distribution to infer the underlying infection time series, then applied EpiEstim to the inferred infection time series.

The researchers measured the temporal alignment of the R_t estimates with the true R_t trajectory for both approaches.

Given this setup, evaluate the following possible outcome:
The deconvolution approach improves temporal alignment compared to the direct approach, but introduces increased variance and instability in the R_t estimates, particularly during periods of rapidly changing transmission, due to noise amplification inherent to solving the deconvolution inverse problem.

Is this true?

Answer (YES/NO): NO